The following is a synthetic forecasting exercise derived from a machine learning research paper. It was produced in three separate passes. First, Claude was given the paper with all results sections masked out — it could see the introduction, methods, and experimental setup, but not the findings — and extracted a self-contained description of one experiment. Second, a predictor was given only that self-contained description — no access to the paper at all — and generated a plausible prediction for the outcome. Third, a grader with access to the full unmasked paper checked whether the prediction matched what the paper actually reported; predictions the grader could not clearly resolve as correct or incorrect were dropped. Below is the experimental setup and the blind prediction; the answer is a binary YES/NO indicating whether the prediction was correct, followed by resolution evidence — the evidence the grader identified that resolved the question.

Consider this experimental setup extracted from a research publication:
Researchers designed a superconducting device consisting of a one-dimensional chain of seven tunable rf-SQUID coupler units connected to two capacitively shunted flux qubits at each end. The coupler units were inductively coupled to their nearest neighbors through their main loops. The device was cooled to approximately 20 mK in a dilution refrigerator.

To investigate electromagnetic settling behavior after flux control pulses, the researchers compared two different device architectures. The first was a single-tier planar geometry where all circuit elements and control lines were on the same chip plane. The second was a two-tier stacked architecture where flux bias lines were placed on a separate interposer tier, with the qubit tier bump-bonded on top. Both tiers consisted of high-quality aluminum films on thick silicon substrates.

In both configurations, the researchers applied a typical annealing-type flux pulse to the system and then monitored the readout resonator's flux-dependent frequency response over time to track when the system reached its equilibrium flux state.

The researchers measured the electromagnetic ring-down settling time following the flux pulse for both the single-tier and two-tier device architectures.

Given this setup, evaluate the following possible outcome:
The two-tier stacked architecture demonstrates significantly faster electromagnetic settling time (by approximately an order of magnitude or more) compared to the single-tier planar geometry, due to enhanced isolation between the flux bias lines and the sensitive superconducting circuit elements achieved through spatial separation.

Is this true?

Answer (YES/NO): NO